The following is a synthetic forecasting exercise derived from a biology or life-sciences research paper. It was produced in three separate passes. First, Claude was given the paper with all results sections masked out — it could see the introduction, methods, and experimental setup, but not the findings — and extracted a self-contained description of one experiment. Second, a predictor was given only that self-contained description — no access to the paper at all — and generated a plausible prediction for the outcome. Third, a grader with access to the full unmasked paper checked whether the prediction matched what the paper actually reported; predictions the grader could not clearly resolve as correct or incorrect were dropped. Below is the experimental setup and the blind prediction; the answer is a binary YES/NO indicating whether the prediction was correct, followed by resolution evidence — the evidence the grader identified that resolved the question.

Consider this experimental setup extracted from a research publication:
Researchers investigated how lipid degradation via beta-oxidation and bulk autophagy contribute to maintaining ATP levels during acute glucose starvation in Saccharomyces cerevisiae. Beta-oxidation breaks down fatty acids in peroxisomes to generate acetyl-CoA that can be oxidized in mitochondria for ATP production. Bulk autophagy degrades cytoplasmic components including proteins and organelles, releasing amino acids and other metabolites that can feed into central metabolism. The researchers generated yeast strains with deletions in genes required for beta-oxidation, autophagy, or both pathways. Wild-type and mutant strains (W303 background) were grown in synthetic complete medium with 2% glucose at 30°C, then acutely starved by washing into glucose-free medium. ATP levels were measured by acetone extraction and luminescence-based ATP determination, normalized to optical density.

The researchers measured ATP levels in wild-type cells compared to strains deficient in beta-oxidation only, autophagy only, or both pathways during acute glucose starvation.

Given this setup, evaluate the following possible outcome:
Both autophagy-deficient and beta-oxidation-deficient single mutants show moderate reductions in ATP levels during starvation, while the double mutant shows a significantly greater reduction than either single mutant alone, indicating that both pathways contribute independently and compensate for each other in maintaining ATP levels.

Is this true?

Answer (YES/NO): YES